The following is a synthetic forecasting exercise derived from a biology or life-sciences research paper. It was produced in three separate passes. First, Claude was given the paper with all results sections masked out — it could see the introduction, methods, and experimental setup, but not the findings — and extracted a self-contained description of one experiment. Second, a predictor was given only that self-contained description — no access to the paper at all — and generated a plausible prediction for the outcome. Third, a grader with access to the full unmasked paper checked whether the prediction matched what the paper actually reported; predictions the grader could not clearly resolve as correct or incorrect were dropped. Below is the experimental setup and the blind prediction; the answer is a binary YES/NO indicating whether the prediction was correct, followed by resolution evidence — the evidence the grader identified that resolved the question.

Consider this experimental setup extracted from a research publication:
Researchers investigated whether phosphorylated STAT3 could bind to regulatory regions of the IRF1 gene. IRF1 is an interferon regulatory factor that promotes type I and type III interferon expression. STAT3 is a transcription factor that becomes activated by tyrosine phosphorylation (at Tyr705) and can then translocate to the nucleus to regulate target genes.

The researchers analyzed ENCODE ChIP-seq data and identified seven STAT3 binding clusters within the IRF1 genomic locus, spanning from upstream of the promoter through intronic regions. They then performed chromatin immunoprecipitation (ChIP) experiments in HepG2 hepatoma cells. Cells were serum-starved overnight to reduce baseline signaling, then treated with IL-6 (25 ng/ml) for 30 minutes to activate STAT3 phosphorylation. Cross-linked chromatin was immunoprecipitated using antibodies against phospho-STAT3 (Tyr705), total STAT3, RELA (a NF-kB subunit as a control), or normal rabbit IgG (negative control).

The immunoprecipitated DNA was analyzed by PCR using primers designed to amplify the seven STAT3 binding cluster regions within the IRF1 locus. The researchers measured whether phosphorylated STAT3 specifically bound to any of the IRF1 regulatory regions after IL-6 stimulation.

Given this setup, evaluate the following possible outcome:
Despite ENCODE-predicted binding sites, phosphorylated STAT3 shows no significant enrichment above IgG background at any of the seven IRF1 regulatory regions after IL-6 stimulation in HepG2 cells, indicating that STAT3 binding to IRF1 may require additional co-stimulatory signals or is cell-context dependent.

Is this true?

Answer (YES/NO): NO